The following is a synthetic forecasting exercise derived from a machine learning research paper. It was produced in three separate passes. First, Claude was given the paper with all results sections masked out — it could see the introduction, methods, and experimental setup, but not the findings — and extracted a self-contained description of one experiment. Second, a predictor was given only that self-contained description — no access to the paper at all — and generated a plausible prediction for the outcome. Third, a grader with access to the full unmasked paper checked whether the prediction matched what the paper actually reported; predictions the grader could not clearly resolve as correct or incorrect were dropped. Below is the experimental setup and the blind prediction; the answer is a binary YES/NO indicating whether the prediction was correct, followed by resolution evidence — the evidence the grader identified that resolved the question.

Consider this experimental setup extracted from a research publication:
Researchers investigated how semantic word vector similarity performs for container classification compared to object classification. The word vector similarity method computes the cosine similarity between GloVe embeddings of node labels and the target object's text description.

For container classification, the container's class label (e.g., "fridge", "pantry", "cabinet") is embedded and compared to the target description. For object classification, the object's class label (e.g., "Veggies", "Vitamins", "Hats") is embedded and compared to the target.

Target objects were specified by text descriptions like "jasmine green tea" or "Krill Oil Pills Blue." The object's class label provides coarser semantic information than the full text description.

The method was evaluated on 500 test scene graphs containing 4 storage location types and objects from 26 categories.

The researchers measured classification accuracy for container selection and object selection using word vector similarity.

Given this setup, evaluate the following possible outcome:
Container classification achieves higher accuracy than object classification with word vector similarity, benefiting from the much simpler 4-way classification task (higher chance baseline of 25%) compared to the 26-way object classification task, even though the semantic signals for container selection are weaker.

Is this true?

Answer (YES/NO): YES